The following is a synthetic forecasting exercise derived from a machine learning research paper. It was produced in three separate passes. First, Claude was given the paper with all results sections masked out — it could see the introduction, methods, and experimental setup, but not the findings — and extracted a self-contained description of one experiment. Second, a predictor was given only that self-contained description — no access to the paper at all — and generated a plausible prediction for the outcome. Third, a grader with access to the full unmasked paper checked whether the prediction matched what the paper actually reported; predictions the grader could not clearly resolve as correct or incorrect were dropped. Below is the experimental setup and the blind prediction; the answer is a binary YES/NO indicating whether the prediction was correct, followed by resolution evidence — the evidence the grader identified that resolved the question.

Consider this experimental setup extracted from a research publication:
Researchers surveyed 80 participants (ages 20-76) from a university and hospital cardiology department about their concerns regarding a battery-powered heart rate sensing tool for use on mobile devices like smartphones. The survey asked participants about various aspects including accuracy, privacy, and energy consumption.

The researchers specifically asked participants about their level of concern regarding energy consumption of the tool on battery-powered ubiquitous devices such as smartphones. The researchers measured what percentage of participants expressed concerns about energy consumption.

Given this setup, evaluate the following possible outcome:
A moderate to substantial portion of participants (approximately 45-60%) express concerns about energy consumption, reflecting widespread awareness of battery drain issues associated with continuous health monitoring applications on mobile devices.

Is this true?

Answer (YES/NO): NO